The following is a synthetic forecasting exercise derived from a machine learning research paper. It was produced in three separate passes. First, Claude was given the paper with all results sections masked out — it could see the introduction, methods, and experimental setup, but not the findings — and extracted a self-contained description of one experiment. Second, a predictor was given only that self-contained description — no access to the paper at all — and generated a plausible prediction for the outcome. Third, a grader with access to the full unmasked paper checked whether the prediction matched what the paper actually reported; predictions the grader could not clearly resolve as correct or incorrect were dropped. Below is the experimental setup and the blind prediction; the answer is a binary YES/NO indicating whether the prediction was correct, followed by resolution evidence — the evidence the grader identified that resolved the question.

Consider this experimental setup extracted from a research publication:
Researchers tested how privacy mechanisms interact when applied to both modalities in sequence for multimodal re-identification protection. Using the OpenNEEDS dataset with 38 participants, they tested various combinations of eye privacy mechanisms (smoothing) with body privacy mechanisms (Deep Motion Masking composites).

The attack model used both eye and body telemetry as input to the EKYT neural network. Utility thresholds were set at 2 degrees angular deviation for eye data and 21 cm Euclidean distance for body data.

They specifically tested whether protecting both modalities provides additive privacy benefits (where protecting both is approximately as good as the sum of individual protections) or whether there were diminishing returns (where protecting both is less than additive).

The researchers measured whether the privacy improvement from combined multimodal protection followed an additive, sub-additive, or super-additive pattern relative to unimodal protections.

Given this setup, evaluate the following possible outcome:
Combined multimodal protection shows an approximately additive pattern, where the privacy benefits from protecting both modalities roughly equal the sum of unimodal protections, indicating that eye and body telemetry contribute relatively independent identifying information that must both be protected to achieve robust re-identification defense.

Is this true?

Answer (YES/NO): YES